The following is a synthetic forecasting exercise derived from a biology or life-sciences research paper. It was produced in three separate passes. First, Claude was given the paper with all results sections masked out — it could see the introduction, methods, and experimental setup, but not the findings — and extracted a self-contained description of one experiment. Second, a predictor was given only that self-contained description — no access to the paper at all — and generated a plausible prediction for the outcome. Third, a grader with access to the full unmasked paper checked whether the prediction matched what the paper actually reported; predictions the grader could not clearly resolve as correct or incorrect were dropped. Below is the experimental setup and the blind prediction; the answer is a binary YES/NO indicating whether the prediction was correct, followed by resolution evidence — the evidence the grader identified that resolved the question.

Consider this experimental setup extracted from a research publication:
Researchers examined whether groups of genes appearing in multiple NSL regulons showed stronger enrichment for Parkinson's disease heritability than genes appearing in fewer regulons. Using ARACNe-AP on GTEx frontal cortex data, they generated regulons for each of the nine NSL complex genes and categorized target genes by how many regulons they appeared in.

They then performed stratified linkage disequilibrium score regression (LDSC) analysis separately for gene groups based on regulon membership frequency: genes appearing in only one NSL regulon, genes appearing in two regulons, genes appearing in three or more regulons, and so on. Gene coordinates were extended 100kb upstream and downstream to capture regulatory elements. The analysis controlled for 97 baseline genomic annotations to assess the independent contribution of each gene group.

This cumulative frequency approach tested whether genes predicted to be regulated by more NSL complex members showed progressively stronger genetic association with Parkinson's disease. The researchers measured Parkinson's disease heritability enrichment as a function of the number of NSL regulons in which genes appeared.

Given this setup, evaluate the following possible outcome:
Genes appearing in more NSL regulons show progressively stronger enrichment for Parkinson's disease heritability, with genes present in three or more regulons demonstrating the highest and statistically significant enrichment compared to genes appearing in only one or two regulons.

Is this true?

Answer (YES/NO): NO